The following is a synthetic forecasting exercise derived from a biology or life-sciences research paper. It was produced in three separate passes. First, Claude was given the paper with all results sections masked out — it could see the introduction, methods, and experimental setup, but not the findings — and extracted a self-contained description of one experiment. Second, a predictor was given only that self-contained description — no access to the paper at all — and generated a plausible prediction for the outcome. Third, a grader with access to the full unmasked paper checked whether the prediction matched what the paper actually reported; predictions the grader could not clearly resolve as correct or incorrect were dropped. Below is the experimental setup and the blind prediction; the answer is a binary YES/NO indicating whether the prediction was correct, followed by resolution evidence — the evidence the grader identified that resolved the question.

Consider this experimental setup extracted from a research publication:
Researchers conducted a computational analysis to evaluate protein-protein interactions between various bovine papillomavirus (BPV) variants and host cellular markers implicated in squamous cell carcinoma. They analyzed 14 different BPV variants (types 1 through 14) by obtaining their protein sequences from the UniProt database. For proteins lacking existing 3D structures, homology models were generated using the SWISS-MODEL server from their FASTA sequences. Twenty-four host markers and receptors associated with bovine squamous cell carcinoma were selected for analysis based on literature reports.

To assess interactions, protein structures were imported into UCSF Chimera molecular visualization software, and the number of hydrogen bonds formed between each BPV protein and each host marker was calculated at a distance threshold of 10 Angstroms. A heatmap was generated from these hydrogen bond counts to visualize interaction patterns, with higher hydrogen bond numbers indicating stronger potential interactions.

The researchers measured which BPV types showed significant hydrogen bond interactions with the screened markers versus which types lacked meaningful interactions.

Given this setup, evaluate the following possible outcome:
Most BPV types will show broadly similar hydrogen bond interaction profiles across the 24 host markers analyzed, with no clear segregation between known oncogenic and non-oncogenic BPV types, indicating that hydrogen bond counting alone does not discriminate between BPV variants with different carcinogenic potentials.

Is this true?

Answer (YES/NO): NO